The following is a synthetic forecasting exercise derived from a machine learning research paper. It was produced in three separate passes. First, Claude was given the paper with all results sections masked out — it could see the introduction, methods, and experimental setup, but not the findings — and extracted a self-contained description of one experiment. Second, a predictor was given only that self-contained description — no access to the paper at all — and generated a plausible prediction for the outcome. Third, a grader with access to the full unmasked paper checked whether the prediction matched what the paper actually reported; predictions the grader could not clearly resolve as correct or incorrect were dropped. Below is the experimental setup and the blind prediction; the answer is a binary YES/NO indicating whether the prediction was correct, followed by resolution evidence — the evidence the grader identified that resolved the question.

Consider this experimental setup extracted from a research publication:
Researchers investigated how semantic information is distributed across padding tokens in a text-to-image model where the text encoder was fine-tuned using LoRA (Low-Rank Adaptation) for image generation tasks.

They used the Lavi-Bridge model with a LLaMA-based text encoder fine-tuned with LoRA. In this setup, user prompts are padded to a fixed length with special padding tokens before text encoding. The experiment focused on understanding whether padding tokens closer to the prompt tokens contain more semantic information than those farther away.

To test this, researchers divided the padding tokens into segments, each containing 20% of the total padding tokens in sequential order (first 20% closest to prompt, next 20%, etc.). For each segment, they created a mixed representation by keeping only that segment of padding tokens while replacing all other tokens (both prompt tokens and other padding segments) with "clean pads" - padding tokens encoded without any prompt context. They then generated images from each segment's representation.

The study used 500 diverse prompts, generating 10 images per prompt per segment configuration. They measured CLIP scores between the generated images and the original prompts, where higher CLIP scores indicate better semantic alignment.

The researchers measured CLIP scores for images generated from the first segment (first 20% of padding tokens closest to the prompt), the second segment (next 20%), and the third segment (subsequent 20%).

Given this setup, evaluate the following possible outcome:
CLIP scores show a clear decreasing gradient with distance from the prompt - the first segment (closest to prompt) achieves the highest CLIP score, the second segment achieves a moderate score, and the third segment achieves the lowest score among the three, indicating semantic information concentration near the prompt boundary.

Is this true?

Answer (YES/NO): YES